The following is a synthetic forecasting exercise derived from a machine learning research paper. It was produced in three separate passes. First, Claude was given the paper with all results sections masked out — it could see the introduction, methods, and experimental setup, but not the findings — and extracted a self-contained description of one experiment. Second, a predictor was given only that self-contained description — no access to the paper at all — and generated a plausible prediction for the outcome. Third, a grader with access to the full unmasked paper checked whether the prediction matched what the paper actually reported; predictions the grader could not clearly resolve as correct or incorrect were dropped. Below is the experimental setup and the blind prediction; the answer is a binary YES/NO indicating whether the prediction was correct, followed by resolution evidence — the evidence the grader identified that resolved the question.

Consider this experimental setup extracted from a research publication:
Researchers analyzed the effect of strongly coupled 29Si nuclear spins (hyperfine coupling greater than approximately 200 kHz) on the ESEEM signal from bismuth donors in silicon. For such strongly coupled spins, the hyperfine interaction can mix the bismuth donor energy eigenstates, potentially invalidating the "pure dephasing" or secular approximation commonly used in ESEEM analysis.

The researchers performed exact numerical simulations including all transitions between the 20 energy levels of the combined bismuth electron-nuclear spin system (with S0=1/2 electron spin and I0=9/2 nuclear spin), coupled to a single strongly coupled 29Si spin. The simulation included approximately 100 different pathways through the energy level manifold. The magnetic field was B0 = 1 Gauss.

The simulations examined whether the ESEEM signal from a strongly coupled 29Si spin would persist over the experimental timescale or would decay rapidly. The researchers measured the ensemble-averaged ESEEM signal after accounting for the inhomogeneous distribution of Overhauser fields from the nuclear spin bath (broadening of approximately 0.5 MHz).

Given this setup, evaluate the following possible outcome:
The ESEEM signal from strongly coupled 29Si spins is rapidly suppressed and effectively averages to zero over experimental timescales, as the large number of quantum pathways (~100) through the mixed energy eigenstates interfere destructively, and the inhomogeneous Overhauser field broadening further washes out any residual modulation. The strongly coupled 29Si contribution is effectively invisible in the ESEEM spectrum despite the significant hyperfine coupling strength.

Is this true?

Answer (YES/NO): YES